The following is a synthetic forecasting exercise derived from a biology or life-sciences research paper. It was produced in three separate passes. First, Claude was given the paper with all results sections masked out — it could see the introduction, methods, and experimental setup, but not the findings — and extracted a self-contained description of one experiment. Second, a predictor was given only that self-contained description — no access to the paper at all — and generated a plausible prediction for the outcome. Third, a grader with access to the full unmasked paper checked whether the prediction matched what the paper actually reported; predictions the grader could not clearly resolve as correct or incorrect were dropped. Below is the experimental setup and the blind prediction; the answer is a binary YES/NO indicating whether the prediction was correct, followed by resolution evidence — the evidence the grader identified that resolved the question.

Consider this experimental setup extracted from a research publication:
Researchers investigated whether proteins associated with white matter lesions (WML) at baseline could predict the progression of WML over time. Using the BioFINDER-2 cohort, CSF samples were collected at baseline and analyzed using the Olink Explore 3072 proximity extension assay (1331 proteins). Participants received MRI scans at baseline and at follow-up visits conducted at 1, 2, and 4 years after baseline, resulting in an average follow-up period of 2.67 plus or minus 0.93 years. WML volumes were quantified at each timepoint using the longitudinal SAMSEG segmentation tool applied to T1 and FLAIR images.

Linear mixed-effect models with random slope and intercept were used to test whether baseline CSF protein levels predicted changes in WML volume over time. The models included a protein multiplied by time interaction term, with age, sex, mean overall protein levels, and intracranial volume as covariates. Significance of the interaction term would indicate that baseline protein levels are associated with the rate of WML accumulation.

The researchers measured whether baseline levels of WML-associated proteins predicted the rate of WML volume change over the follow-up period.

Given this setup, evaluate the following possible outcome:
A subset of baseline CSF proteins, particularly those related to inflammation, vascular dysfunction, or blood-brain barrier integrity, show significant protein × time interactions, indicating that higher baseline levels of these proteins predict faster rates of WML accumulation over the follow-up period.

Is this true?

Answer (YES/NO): YES